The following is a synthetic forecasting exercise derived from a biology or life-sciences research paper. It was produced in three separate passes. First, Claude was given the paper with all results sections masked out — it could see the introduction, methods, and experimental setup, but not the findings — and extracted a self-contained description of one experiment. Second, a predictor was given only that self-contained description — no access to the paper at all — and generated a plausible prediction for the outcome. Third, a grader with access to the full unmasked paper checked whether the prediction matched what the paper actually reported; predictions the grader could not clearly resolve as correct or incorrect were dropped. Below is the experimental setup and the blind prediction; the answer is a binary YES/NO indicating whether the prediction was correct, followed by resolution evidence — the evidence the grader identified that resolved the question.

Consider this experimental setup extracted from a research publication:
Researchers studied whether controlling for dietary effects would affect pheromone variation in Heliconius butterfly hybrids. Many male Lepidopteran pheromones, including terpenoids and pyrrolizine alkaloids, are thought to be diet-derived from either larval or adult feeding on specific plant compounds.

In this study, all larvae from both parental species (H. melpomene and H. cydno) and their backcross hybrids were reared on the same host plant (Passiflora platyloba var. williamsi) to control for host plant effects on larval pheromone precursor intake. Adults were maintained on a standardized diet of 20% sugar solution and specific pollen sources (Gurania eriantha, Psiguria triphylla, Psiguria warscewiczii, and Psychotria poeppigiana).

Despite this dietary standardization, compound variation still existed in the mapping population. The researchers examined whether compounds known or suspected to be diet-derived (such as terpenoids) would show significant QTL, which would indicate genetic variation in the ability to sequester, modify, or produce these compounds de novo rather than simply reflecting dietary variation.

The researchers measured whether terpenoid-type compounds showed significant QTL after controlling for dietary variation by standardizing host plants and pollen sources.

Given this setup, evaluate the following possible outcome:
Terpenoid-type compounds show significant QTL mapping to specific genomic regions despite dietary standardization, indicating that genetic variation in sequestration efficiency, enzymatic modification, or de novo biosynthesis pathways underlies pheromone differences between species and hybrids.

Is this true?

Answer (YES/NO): NO